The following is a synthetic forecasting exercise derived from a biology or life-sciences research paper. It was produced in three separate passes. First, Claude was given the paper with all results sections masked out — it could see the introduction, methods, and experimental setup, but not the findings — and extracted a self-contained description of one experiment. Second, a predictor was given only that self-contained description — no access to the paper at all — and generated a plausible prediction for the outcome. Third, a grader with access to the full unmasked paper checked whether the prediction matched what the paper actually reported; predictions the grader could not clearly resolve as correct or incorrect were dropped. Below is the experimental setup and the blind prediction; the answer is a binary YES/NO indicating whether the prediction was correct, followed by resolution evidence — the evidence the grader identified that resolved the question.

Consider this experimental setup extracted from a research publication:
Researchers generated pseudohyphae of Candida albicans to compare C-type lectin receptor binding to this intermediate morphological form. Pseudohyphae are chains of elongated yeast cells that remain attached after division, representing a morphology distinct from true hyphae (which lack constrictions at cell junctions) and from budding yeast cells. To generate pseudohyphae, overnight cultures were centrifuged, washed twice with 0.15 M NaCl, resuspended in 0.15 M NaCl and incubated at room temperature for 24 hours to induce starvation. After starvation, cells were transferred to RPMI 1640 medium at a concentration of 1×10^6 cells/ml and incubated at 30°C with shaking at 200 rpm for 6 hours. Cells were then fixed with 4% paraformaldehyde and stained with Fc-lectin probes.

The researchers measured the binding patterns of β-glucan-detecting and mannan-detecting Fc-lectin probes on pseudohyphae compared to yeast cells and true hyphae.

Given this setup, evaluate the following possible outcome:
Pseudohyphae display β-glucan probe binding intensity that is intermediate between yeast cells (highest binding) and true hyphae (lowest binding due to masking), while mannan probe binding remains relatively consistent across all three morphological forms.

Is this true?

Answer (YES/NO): NO